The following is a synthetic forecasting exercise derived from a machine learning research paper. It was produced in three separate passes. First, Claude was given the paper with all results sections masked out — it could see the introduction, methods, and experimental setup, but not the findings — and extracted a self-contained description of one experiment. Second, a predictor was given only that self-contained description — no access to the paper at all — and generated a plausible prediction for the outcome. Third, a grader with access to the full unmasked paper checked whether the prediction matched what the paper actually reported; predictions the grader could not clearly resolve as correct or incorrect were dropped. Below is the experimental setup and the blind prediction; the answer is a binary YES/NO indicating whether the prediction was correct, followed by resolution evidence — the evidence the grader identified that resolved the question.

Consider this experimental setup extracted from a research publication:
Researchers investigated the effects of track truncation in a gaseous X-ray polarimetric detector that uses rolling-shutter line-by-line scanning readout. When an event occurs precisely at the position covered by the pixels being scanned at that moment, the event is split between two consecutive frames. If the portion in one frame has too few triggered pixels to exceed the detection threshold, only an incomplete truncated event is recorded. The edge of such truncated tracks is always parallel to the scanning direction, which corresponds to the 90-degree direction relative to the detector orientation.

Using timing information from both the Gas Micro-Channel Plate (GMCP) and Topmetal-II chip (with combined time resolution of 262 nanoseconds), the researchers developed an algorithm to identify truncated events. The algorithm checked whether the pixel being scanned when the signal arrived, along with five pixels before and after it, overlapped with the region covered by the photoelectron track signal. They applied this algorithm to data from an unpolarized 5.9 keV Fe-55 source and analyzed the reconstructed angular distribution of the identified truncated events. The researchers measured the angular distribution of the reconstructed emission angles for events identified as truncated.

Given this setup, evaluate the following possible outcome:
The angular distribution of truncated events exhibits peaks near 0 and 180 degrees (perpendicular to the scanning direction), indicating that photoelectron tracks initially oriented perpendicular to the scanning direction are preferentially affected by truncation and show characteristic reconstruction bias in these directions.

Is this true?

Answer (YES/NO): NO